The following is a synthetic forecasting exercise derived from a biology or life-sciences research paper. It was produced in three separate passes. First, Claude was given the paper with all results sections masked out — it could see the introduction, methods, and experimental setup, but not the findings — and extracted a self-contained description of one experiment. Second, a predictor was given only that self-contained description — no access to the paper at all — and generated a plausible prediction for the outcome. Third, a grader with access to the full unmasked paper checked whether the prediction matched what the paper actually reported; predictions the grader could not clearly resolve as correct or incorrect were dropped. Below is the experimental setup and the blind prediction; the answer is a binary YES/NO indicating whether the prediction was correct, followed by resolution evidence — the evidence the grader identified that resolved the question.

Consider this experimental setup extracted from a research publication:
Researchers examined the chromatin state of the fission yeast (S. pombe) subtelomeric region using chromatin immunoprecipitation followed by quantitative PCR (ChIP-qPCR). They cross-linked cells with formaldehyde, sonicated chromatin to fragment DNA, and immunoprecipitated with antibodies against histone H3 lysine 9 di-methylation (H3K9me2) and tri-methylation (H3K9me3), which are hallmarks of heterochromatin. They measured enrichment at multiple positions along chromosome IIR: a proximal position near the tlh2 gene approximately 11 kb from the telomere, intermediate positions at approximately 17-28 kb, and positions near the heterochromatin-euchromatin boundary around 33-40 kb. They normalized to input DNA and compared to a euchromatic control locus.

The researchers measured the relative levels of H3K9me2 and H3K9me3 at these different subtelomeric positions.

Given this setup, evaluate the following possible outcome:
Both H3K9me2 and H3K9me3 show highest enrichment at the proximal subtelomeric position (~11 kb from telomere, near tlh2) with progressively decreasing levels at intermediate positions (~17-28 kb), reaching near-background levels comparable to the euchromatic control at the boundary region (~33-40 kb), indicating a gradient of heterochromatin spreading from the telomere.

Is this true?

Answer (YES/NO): NO